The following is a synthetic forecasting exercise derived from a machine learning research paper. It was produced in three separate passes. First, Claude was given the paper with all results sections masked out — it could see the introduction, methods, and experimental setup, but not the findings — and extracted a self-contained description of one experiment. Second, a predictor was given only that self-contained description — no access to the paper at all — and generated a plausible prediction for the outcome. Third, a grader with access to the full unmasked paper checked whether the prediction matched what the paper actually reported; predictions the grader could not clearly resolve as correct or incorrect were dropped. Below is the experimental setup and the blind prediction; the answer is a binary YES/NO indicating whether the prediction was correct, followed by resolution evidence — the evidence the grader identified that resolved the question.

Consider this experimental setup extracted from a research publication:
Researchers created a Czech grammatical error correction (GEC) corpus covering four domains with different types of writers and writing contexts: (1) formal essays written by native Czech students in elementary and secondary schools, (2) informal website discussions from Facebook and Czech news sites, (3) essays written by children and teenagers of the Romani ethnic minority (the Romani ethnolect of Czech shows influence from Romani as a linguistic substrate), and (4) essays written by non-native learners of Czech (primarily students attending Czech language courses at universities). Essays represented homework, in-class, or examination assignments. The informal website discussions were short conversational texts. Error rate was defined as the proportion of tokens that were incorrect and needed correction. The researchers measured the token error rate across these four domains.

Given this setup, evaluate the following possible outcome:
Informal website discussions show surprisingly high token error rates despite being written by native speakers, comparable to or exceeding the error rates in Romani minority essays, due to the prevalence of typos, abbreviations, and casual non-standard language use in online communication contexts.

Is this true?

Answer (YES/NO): NO